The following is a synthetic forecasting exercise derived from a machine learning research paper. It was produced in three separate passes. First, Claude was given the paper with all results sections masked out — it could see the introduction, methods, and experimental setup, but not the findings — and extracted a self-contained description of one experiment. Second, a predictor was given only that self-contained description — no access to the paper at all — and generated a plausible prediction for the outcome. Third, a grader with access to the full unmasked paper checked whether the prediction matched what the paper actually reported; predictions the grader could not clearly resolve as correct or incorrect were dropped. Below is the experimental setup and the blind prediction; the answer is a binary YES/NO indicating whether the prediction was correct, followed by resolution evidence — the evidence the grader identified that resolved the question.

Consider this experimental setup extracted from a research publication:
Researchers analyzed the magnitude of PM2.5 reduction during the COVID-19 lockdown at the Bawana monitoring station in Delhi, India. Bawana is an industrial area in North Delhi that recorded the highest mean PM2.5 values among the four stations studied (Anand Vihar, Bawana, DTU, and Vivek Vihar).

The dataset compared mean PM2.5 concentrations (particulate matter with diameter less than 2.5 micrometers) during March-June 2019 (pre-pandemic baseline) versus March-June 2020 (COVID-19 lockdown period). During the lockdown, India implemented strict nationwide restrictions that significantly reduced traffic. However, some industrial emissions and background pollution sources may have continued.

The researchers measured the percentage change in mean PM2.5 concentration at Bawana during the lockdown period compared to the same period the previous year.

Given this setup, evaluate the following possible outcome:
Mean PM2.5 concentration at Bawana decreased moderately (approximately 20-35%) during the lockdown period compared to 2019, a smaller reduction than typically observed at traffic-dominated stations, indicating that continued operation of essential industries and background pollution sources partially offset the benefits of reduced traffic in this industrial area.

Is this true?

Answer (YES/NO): NO